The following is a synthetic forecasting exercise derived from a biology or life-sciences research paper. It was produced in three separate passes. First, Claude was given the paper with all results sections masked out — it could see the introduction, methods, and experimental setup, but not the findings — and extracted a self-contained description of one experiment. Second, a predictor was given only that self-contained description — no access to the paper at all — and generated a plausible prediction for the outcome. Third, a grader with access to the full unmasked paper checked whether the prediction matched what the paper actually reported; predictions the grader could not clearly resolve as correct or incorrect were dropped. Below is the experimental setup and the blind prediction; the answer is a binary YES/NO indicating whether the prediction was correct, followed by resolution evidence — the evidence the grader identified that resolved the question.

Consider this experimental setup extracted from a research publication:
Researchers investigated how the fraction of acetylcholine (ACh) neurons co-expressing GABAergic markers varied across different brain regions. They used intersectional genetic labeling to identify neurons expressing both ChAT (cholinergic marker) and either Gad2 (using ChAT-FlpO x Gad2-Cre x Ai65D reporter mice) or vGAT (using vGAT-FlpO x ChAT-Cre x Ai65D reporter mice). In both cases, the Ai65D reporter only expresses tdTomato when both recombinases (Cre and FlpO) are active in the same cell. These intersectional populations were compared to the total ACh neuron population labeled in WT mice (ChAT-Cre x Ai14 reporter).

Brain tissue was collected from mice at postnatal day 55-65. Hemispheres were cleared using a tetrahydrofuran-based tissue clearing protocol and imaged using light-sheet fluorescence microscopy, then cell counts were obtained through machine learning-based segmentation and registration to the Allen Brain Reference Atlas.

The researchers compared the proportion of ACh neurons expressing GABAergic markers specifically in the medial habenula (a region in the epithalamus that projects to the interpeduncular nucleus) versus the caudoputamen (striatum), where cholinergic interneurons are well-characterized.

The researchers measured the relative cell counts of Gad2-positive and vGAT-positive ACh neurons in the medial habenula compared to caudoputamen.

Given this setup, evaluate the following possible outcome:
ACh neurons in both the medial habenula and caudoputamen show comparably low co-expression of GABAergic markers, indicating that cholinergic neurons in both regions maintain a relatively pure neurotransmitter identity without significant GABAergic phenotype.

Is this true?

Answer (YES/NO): NO